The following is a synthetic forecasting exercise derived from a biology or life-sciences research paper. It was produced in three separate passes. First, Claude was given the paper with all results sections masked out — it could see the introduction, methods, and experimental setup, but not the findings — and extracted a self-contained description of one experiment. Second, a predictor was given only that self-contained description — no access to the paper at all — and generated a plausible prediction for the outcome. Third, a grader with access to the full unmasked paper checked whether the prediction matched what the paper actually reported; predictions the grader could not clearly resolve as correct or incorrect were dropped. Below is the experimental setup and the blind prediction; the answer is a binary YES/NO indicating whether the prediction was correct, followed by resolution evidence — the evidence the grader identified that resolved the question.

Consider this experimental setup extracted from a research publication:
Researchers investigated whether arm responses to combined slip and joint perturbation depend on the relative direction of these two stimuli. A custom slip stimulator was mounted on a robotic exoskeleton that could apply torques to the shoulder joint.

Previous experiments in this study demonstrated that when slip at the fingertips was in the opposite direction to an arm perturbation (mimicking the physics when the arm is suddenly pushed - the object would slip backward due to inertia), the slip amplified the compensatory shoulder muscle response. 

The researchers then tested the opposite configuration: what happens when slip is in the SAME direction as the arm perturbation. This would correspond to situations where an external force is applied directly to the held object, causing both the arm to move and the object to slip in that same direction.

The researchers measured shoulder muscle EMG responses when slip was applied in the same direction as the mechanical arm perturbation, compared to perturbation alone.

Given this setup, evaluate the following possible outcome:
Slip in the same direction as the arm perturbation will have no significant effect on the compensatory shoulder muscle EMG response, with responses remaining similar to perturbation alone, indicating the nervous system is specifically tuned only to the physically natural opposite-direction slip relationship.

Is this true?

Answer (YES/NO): YES